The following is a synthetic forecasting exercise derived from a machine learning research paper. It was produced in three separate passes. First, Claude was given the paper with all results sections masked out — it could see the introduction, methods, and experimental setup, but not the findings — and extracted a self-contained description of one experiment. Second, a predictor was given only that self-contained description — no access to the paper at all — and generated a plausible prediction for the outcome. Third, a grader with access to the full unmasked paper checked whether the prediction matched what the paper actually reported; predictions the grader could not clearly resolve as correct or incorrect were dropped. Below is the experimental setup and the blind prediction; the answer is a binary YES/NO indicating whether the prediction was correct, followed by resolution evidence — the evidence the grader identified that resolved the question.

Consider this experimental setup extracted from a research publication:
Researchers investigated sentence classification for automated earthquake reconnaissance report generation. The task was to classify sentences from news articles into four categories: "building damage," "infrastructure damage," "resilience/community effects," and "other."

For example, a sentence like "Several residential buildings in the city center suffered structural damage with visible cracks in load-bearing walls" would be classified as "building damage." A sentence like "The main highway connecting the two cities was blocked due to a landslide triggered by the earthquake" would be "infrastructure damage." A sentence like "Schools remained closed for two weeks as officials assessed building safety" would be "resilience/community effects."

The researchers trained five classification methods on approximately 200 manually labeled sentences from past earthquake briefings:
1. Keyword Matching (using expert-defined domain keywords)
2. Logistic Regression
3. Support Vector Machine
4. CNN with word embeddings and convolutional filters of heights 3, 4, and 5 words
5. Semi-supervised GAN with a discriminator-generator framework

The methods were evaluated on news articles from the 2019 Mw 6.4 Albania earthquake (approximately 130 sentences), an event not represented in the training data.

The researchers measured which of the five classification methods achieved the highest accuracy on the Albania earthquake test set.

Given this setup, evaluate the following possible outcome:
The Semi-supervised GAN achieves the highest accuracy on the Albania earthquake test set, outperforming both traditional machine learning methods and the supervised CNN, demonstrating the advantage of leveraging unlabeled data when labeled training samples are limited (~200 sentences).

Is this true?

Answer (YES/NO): NO